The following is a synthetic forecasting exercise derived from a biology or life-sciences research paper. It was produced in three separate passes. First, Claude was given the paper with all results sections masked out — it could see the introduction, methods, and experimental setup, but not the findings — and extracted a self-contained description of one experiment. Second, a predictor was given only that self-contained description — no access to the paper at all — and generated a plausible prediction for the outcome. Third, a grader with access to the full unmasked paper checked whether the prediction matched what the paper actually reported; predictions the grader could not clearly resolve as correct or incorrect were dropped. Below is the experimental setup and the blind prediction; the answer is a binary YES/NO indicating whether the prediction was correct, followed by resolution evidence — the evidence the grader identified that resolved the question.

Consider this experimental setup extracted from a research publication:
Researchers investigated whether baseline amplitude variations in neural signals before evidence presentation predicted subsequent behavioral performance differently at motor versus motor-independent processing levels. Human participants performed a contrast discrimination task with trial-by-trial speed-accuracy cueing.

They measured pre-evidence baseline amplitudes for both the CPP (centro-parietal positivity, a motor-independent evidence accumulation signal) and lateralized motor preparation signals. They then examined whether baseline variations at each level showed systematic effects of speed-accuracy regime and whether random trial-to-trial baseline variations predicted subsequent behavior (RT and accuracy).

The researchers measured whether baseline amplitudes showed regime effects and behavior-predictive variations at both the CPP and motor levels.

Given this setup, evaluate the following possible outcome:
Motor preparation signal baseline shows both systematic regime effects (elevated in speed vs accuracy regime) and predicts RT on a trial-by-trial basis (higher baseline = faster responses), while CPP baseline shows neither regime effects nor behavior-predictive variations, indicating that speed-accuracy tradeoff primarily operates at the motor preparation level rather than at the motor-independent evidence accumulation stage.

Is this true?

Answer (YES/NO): YES